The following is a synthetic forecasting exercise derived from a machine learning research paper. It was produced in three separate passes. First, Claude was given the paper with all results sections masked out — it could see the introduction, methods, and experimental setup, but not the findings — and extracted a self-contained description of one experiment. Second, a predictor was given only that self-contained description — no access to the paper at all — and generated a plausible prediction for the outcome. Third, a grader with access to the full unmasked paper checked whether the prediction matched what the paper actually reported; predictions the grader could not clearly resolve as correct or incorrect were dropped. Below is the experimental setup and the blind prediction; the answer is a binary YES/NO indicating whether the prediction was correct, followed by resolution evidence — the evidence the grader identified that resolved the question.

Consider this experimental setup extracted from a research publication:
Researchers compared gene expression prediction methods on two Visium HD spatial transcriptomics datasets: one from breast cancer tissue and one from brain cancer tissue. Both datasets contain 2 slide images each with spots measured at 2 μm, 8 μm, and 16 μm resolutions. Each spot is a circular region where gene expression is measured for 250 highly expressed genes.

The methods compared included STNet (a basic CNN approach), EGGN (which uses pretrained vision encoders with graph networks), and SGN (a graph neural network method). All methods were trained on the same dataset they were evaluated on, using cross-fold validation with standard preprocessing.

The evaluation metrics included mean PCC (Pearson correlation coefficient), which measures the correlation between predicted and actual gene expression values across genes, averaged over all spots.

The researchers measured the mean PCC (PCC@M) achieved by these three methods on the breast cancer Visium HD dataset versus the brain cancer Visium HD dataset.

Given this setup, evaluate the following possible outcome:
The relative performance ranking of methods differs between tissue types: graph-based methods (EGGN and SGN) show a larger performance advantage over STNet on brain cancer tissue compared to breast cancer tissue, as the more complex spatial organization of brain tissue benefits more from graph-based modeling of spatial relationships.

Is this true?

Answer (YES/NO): NO